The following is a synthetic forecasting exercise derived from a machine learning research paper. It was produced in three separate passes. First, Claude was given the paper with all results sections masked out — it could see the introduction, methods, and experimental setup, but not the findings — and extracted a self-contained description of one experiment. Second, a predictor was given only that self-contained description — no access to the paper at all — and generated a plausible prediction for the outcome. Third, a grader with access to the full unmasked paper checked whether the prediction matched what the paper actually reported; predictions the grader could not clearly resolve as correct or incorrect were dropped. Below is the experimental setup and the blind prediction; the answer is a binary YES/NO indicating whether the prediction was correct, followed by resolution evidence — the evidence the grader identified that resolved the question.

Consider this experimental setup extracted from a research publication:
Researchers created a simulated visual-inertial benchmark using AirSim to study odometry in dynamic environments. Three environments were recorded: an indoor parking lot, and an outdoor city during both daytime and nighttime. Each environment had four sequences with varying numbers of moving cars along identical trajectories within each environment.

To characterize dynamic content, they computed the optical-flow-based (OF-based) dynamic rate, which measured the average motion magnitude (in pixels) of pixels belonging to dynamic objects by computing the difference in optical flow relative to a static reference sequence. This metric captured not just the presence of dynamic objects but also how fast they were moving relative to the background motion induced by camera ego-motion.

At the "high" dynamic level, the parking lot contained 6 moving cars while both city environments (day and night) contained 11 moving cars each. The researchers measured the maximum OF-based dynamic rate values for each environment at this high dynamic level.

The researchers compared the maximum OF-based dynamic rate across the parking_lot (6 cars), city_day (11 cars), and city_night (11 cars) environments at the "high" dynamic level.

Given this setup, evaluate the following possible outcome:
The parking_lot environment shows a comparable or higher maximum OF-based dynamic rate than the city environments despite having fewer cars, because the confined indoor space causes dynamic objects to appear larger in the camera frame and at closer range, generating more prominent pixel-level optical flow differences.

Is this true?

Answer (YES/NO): NO